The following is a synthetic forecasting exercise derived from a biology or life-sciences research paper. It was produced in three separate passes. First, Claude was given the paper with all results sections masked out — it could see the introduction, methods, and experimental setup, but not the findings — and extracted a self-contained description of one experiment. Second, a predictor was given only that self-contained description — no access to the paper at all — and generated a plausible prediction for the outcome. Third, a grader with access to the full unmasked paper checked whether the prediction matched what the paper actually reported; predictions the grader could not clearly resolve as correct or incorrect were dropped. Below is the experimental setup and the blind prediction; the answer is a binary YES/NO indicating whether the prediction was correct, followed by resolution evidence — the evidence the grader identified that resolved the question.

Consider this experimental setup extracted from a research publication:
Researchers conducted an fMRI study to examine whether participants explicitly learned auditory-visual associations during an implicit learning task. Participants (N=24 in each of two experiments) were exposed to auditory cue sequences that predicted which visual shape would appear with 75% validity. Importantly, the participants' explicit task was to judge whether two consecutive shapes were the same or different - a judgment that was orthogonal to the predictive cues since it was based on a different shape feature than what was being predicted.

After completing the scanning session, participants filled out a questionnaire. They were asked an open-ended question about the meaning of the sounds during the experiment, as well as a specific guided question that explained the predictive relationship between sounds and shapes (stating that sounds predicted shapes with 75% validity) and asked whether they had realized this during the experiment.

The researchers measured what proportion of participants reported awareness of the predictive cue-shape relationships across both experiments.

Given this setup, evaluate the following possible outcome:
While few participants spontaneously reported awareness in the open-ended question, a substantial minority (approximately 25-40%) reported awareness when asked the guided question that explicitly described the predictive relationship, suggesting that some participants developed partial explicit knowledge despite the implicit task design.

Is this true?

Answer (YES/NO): NO